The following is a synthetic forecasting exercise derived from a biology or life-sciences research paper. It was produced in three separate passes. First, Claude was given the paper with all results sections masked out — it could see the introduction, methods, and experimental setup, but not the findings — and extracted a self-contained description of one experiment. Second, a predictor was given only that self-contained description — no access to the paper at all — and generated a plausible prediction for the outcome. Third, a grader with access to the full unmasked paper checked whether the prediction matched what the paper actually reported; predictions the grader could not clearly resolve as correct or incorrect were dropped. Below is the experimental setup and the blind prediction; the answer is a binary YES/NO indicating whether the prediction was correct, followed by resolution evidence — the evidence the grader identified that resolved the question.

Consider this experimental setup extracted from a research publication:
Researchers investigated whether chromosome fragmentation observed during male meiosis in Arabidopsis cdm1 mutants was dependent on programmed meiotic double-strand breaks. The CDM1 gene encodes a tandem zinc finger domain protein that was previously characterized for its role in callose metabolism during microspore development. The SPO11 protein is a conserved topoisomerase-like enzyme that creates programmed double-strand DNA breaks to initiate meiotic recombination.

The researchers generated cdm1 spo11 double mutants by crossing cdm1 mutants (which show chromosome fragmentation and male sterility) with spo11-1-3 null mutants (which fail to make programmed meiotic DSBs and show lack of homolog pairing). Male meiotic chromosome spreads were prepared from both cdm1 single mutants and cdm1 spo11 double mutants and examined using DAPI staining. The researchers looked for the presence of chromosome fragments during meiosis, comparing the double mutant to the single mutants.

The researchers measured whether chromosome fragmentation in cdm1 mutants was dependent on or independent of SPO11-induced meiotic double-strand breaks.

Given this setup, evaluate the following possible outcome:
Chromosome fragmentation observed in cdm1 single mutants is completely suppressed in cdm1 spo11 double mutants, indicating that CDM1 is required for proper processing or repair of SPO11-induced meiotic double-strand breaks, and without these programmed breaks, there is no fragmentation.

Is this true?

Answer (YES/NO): NO